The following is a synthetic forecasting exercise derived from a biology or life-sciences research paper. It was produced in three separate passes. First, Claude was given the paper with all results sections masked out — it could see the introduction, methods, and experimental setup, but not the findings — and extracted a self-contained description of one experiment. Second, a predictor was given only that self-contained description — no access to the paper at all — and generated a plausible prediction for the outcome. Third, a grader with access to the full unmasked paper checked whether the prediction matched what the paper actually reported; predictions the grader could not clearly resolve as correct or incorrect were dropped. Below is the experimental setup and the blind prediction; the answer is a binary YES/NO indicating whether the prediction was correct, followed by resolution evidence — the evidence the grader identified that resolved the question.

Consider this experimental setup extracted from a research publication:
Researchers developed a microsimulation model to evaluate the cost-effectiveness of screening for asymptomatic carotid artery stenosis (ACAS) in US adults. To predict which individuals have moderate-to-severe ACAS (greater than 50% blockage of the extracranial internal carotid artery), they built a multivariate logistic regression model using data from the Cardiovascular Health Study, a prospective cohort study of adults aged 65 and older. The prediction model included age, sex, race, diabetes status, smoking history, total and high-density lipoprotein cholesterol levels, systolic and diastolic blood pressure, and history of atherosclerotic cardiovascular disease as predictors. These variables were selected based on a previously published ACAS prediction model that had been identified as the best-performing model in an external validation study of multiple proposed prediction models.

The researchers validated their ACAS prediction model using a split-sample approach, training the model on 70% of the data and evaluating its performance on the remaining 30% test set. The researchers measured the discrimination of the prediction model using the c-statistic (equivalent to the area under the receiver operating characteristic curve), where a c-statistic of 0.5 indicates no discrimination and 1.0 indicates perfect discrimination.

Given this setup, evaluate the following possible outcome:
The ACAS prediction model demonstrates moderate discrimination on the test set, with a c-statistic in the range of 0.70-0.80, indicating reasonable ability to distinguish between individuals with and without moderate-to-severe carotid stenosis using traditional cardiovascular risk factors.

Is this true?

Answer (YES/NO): YES